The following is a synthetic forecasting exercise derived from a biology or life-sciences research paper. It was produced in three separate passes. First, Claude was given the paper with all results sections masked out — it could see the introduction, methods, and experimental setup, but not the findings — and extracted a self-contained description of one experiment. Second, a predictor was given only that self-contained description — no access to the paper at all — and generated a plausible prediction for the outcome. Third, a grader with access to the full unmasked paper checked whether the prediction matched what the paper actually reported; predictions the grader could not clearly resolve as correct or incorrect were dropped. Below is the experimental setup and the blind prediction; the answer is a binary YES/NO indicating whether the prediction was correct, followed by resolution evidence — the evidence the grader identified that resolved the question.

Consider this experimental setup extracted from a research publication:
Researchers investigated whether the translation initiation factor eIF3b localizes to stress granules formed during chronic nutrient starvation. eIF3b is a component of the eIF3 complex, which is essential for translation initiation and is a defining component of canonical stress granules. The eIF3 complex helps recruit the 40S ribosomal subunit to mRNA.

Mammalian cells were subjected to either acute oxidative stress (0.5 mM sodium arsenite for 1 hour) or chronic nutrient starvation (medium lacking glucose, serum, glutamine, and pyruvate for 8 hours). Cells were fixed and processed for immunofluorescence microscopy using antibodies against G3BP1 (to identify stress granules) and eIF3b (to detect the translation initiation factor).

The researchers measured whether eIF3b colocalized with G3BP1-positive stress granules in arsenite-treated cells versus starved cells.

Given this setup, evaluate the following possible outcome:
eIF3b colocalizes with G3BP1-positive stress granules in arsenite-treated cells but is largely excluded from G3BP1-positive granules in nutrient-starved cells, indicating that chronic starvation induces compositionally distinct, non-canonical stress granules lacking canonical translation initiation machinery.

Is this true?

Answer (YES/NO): NO